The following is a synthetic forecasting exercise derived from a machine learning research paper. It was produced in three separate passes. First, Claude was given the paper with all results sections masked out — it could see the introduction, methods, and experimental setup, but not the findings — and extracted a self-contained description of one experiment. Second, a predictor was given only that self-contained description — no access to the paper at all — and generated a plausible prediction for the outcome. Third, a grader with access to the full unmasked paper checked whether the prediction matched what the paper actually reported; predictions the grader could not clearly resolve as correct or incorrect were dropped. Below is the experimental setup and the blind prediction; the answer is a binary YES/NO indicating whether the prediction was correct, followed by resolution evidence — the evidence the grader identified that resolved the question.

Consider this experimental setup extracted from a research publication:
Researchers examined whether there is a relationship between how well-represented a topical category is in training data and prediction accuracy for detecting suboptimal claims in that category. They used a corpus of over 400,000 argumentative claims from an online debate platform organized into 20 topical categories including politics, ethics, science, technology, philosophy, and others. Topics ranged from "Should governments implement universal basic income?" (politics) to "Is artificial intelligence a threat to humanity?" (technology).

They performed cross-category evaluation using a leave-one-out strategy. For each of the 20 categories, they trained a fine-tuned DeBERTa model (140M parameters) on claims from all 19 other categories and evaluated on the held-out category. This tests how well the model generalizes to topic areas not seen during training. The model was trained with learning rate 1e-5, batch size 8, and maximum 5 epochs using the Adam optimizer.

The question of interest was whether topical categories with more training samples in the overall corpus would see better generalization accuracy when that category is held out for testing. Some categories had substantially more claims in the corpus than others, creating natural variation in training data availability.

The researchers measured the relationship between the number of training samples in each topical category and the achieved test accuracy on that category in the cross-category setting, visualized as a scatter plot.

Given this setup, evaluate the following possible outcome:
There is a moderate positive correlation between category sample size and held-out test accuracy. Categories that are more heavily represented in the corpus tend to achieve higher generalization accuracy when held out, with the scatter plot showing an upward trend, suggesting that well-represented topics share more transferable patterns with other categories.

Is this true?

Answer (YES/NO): NO